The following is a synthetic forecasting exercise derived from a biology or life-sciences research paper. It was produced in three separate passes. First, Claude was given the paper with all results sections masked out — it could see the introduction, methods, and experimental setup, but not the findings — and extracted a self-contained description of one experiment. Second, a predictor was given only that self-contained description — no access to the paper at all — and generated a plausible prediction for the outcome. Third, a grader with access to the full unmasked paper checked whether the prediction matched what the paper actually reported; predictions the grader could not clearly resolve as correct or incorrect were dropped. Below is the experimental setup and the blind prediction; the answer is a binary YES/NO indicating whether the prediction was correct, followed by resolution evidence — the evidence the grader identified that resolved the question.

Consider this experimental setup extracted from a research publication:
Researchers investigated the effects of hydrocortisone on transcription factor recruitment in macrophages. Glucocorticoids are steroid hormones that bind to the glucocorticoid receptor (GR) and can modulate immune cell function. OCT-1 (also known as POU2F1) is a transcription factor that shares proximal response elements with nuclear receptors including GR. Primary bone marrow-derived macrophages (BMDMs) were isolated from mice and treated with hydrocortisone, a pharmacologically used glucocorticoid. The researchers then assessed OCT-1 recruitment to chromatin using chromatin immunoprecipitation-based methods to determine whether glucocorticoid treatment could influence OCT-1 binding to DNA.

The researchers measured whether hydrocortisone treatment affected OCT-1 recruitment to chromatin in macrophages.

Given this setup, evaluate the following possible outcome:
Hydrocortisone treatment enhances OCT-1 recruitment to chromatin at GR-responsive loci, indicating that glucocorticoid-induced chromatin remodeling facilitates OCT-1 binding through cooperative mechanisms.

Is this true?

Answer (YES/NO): NO